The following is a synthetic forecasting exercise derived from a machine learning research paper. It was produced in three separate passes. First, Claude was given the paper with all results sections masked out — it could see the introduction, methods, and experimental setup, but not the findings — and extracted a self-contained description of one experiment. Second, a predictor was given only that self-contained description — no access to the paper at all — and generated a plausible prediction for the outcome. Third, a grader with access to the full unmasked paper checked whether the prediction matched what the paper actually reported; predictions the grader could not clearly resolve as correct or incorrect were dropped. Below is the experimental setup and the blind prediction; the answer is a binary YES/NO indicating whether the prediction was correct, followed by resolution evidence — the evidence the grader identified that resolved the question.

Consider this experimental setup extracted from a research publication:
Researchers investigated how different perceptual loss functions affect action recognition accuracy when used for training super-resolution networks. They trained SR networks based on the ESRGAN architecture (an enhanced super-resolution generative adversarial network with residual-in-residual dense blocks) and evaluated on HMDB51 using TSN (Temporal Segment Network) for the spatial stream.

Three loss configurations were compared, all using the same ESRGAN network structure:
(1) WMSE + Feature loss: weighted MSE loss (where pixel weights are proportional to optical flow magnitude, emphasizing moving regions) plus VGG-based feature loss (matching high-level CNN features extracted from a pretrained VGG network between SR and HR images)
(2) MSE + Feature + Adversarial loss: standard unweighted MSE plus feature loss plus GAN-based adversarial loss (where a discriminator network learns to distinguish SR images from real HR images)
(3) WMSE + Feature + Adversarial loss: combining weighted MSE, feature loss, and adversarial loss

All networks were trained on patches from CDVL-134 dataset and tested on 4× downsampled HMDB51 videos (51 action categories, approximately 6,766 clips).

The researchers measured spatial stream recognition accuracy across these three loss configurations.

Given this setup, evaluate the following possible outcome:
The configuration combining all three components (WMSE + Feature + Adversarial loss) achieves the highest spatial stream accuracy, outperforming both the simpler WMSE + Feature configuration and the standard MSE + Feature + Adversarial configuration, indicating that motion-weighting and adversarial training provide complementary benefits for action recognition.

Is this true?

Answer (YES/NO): YES